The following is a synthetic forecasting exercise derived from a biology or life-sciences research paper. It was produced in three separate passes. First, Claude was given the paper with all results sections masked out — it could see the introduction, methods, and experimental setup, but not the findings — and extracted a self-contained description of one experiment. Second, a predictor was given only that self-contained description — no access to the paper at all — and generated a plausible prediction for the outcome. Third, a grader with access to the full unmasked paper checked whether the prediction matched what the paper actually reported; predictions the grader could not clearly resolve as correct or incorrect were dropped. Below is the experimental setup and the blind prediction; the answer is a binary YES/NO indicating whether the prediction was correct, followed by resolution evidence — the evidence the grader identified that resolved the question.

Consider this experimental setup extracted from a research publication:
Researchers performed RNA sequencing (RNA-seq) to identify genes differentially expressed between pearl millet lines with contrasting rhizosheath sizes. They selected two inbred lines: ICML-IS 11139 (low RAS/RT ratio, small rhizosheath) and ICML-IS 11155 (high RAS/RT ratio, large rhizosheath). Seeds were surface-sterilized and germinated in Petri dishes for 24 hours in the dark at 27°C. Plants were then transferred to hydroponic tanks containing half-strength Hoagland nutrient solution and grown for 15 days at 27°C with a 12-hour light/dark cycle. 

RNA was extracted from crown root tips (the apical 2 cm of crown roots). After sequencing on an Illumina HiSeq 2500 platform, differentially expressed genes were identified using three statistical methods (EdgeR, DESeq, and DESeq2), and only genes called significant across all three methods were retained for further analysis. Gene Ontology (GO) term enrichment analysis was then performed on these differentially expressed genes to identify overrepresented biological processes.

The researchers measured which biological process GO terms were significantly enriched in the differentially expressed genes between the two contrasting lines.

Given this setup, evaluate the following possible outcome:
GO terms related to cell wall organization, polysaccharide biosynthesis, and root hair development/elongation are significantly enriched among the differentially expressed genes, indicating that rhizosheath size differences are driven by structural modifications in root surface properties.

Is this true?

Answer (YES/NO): NO